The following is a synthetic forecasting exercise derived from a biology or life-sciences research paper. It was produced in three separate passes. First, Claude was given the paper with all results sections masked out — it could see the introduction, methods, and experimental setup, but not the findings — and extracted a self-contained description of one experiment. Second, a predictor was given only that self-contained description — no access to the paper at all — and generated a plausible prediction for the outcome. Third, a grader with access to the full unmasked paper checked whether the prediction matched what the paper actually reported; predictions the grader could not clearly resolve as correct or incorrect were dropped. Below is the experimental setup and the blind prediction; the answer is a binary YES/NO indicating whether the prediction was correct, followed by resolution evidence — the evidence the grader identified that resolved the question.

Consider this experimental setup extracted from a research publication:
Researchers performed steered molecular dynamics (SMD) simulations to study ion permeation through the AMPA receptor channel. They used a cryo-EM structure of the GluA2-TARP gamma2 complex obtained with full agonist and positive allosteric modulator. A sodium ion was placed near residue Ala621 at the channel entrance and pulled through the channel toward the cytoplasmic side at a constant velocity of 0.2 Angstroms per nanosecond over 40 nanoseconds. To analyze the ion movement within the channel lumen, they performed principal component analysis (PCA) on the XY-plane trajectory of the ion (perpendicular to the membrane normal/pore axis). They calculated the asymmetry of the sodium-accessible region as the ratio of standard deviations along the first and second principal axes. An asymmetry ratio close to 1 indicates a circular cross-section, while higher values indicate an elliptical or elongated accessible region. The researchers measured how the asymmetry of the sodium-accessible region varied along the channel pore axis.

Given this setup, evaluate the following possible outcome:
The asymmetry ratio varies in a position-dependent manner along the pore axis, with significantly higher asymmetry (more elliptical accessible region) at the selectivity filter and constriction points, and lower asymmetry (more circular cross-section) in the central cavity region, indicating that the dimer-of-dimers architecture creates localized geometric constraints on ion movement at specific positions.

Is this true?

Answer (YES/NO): NO